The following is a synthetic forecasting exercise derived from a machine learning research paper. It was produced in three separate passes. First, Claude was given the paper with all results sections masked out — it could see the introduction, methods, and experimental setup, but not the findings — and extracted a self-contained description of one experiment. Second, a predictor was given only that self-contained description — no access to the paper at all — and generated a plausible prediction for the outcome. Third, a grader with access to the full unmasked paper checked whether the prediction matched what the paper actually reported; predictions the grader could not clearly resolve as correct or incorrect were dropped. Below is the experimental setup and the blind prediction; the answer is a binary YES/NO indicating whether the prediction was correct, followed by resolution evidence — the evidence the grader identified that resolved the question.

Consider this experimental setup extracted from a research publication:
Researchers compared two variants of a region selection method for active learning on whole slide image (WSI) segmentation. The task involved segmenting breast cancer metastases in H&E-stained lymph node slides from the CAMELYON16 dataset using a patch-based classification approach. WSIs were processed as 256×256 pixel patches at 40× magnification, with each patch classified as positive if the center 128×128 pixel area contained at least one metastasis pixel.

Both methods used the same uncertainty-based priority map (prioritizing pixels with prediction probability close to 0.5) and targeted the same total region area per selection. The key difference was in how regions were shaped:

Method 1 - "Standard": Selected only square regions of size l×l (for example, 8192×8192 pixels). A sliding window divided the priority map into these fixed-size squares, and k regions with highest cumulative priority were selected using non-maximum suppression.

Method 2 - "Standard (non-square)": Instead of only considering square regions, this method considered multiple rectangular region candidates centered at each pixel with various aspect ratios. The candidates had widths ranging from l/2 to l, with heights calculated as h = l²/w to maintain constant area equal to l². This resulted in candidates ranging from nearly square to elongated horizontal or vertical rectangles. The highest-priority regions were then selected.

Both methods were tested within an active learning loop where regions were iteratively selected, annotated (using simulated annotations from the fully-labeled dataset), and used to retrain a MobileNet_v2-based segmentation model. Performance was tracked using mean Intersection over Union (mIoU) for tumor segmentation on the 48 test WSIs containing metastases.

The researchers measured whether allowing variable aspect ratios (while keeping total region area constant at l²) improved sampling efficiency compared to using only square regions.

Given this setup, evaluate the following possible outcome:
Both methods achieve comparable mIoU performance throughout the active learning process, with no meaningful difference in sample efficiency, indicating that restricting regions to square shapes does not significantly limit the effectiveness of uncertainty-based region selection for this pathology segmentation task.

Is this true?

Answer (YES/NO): NO